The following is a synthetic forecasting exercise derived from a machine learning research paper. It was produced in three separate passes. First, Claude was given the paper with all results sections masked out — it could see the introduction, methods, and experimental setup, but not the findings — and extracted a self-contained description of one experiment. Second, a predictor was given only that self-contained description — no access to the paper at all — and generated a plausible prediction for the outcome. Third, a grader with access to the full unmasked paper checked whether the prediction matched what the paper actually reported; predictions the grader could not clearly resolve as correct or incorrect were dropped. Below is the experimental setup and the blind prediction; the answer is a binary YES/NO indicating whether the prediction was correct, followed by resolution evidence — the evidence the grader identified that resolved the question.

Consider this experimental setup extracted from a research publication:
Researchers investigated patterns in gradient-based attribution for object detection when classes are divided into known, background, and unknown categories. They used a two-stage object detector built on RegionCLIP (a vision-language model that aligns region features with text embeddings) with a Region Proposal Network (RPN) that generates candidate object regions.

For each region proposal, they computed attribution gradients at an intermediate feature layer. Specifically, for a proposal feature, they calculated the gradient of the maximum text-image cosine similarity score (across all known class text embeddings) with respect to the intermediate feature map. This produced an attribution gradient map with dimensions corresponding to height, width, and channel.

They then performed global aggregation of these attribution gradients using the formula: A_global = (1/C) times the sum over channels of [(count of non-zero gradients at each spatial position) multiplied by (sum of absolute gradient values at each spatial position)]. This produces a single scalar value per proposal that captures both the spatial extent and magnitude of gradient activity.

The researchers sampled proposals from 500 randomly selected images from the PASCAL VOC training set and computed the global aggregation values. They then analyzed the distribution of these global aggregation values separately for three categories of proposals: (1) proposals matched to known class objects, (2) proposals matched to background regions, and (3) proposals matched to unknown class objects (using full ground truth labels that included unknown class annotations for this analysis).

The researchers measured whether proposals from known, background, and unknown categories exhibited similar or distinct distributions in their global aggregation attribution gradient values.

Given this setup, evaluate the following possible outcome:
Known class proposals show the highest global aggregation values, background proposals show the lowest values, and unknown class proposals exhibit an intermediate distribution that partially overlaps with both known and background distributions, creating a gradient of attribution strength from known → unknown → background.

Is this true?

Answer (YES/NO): NO